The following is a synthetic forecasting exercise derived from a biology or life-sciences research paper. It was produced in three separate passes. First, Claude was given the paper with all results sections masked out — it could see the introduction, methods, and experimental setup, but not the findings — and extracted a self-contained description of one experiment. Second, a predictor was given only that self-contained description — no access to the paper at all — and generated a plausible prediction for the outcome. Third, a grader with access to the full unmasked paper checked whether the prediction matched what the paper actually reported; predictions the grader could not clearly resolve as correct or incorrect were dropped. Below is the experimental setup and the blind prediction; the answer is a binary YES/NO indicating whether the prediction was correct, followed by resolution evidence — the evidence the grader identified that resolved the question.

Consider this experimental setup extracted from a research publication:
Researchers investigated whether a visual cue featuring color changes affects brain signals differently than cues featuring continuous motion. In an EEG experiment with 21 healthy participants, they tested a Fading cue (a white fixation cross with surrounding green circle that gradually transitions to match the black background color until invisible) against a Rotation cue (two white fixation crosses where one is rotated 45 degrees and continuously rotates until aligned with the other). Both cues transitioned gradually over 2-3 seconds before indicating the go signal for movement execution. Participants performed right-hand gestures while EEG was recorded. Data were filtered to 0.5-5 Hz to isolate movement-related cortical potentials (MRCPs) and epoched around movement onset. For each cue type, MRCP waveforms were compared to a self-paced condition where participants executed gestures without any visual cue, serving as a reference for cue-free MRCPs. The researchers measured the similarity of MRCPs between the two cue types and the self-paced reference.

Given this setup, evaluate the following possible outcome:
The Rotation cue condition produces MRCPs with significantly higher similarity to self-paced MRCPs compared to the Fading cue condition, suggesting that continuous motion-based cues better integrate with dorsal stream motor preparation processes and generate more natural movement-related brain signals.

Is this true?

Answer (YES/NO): YES